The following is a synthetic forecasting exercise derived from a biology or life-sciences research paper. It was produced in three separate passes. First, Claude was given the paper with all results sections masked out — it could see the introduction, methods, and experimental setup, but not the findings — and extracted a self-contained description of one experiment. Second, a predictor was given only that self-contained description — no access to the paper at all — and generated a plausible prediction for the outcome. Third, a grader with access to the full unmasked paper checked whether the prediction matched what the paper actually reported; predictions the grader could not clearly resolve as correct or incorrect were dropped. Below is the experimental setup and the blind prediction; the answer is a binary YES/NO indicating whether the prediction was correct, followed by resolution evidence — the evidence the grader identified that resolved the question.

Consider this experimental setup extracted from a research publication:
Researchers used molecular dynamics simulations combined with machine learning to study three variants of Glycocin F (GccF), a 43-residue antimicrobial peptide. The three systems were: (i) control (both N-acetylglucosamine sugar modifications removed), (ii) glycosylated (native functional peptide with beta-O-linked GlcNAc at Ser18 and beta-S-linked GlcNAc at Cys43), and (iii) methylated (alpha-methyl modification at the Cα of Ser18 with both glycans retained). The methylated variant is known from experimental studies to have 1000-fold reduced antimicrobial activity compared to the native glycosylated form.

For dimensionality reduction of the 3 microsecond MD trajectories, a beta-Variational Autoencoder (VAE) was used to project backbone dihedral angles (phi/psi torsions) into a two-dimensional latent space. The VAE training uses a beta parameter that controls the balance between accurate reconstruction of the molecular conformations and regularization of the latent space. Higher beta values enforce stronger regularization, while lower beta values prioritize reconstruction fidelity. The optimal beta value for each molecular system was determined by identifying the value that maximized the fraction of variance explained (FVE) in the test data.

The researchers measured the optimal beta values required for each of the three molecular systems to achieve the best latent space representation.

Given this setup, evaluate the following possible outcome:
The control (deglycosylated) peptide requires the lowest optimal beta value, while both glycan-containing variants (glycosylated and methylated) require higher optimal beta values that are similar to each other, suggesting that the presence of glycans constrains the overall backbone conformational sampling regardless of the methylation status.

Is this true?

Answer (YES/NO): NO